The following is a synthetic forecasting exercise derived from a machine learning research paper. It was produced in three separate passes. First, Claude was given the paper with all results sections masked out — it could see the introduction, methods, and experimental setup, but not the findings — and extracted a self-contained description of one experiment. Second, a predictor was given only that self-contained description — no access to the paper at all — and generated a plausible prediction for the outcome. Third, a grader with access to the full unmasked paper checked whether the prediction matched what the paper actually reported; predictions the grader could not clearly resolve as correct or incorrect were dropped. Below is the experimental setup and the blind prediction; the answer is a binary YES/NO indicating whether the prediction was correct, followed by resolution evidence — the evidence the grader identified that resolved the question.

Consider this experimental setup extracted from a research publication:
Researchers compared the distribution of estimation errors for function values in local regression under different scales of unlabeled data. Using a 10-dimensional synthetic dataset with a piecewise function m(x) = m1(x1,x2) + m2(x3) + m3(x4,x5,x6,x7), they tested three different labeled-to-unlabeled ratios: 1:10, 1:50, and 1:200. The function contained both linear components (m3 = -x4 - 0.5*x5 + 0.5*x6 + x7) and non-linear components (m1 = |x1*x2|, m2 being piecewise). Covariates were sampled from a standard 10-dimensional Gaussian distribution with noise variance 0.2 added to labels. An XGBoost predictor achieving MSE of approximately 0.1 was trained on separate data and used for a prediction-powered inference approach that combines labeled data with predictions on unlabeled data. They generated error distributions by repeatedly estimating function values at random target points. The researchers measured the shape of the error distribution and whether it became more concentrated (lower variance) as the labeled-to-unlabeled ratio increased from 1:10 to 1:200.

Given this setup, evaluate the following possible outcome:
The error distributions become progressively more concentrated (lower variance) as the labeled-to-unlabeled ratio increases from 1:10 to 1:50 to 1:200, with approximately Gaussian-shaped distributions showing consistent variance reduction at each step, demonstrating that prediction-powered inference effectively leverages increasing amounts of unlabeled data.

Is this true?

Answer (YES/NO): YES